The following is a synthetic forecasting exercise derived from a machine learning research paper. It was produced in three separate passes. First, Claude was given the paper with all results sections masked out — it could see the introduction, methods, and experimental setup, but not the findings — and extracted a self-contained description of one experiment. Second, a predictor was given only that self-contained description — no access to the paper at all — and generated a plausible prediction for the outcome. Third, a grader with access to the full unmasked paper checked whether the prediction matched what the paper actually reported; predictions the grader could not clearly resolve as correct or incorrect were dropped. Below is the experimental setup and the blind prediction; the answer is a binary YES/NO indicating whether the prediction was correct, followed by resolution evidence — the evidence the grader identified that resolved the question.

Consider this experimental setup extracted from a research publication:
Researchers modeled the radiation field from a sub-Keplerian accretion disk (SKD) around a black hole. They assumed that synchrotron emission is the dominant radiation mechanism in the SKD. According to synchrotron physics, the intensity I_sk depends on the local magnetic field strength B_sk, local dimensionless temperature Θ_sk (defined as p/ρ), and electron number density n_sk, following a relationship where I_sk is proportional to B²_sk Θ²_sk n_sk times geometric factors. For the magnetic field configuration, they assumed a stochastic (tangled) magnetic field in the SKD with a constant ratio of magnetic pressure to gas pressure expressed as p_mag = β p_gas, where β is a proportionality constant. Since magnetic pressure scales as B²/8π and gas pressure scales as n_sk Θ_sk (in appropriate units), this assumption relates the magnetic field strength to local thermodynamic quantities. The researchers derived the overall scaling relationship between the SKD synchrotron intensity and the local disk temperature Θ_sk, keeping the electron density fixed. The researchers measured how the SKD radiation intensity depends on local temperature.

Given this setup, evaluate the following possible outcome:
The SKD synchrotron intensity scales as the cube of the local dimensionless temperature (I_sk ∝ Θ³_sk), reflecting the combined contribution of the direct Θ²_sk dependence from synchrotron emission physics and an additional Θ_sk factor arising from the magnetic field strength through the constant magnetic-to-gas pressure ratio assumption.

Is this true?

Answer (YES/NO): YES